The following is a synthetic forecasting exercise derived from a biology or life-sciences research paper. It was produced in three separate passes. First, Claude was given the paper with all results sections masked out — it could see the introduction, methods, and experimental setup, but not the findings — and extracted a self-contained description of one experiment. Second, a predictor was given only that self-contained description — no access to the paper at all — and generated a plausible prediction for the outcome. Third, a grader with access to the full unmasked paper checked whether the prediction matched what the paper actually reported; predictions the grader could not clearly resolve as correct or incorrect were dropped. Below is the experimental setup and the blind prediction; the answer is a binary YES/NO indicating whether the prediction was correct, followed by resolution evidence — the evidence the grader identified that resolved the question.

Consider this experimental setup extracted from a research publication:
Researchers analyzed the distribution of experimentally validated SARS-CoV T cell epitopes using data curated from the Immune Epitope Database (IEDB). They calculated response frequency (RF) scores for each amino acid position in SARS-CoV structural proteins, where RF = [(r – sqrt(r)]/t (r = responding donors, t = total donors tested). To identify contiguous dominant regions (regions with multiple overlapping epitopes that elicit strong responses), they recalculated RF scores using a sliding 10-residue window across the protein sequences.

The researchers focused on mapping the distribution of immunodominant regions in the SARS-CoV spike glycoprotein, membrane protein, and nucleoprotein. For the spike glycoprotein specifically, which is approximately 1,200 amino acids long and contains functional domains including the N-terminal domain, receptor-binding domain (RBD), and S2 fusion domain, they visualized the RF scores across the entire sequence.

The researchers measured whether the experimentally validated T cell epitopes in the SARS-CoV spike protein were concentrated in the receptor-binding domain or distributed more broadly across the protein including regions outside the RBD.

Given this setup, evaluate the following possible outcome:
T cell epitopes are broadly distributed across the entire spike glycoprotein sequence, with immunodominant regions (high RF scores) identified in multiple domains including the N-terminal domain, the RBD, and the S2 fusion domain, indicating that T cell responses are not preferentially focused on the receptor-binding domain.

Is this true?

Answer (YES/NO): NO